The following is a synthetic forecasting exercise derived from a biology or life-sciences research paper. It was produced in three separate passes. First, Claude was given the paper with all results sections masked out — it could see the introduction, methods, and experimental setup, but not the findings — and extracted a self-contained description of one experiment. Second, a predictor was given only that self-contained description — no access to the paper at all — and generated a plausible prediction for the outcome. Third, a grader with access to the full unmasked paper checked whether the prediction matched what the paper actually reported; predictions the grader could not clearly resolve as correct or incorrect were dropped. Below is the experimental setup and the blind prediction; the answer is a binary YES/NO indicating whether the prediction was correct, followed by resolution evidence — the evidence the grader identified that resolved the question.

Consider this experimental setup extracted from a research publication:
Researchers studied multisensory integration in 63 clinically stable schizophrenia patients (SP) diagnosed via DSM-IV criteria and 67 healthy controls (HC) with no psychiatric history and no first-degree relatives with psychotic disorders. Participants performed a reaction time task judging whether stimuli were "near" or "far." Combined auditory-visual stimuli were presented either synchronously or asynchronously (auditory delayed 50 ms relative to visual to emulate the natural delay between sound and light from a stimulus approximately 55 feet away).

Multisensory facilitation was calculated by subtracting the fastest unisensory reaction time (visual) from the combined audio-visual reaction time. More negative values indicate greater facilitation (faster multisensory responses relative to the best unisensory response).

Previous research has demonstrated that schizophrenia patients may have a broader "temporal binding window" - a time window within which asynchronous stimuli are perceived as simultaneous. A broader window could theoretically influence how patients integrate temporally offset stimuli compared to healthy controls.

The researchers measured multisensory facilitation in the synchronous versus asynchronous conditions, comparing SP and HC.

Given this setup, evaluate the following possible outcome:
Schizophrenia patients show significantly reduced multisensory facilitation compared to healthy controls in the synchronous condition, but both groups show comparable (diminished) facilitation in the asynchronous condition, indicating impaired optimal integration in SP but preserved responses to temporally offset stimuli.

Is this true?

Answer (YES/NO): NO